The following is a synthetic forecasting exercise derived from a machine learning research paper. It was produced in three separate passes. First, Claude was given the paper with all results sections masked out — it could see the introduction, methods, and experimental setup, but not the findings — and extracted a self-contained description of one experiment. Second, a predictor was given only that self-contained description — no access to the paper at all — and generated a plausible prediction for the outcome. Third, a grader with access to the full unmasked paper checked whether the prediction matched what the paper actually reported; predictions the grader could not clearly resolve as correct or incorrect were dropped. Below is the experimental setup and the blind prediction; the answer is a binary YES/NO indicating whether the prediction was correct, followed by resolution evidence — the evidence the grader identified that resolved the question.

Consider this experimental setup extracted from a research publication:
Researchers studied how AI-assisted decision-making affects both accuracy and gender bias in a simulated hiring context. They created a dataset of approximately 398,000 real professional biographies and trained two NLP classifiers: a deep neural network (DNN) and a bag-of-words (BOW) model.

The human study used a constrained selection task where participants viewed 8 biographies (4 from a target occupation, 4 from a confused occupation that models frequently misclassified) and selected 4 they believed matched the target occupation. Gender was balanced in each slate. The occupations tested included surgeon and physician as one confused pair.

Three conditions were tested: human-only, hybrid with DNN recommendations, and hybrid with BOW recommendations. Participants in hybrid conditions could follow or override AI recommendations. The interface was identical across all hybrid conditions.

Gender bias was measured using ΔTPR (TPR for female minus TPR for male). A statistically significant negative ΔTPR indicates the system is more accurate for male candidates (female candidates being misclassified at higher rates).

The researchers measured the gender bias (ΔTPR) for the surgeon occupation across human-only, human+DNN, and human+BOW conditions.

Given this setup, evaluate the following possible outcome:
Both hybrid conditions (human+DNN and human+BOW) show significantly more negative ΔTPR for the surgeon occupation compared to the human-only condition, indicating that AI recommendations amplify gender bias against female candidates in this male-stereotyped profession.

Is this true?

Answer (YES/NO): NO